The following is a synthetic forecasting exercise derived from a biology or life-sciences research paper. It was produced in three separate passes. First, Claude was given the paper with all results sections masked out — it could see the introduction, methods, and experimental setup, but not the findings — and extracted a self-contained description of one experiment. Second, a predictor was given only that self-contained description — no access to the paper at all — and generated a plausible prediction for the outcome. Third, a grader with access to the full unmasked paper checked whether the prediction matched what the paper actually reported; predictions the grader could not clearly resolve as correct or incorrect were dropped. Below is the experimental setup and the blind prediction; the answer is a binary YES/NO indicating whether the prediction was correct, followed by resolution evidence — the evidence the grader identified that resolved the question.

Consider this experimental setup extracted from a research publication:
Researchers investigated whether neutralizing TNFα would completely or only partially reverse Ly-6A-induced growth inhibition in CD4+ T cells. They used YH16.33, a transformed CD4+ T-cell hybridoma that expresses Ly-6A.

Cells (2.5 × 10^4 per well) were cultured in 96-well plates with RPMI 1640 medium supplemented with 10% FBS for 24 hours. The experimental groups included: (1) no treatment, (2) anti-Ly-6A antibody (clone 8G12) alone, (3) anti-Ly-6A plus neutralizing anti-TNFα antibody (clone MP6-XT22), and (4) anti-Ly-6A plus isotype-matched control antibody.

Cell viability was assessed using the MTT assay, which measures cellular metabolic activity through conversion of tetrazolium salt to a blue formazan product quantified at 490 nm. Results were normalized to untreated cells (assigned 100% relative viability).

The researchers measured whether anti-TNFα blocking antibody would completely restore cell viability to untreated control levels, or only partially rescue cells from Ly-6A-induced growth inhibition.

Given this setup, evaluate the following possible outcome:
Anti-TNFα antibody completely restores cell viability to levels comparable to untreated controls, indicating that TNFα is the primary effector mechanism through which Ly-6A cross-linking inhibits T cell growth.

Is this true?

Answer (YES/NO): NO